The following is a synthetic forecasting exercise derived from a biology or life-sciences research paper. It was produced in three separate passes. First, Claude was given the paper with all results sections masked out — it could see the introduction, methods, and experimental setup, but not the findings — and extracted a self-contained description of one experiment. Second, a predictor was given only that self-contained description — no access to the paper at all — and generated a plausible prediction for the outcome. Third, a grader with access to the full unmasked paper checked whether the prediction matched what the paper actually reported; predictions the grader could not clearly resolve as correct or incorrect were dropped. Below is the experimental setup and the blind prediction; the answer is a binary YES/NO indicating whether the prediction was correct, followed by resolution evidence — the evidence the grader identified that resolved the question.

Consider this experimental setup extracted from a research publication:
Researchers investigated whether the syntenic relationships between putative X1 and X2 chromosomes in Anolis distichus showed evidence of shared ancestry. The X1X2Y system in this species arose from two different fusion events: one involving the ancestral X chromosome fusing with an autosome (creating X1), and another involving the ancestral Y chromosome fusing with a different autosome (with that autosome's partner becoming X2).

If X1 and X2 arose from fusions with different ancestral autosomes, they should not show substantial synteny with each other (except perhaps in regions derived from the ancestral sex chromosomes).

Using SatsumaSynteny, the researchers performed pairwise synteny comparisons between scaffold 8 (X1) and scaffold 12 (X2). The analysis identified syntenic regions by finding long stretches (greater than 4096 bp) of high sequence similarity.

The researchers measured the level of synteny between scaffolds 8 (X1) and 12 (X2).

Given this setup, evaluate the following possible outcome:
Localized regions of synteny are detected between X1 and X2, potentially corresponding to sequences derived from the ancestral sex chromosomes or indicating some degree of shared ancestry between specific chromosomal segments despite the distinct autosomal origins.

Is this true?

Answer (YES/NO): NO